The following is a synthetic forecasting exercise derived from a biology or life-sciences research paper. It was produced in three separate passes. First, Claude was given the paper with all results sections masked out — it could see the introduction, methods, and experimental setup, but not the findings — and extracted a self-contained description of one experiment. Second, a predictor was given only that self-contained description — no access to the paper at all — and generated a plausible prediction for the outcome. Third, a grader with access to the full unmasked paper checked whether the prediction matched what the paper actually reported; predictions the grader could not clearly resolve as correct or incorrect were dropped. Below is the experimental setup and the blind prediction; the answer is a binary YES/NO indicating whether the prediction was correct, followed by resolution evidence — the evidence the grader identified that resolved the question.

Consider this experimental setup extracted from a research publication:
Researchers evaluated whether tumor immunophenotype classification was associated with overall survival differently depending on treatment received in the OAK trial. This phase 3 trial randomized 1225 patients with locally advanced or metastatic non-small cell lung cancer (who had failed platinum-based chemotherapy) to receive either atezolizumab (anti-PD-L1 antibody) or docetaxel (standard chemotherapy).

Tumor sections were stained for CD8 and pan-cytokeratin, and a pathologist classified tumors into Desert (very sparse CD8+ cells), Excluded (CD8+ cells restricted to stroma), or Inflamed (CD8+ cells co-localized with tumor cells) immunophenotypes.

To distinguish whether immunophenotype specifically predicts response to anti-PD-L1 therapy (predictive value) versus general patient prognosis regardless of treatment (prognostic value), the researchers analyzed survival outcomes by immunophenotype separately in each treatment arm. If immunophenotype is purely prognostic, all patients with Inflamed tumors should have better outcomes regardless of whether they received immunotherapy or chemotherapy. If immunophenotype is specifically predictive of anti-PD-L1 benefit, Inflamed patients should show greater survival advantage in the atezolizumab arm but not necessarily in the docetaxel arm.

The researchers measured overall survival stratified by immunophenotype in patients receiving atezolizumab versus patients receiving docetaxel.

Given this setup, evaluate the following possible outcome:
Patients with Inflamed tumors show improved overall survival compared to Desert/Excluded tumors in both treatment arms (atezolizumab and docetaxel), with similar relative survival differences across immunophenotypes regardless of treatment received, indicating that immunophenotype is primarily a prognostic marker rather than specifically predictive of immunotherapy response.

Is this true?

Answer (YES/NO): NO